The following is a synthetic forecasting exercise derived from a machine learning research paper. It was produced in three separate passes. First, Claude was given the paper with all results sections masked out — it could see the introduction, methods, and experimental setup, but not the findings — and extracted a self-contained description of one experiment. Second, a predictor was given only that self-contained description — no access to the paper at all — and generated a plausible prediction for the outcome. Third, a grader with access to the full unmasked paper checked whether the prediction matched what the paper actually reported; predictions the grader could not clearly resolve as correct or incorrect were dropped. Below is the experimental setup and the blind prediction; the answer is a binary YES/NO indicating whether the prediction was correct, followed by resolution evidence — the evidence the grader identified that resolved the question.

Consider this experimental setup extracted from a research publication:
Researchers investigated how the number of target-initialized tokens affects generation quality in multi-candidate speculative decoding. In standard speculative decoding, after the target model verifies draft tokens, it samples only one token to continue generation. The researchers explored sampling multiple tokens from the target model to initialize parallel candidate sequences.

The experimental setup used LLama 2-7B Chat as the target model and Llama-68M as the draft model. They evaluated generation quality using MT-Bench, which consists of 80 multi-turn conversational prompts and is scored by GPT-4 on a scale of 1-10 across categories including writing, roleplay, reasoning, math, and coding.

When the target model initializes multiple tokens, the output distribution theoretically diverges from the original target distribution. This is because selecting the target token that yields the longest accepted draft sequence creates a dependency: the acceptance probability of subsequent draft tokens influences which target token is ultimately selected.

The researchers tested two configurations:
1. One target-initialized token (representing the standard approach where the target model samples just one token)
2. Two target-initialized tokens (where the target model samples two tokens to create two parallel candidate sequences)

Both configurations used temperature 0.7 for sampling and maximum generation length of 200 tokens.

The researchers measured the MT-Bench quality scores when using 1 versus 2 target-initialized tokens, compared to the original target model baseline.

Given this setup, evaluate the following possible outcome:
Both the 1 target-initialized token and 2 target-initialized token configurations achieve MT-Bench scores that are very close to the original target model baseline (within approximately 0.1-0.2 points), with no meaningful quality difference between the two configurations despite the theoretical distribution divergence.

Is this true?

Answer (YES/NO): NO